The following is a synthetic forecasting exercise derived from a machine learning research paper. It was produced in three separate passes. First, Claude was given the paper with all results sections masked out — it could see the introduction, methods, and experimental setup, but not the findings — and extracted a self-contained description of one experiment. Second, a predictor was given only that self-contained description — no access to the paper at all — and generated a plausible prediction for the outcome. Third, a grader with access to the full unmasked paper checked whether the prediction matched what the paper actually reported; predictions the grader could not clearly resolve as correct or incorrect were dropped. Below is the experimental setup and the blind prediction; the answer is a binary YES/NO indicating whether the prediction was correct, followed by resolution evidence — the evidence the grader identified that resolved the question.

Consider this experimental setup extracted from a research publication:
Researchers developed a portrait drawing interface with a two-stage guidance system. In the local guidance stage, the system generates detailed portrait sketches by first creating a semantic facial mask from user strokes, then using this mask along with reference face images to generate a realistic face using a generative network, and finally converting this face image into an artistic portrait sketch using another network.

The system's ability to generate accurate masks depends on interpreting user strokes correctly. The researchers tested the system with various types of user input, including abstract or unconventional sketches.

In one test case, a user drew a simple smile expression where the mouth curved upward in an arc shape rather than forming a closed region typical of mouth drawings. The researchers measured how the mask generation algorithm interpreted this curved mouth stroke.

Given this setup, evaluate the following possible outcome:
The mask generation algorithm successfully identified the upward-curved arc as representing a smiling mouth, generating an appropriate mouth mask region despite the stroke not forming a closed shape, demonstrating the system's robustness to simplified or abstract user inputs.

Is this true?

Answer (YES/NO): NO